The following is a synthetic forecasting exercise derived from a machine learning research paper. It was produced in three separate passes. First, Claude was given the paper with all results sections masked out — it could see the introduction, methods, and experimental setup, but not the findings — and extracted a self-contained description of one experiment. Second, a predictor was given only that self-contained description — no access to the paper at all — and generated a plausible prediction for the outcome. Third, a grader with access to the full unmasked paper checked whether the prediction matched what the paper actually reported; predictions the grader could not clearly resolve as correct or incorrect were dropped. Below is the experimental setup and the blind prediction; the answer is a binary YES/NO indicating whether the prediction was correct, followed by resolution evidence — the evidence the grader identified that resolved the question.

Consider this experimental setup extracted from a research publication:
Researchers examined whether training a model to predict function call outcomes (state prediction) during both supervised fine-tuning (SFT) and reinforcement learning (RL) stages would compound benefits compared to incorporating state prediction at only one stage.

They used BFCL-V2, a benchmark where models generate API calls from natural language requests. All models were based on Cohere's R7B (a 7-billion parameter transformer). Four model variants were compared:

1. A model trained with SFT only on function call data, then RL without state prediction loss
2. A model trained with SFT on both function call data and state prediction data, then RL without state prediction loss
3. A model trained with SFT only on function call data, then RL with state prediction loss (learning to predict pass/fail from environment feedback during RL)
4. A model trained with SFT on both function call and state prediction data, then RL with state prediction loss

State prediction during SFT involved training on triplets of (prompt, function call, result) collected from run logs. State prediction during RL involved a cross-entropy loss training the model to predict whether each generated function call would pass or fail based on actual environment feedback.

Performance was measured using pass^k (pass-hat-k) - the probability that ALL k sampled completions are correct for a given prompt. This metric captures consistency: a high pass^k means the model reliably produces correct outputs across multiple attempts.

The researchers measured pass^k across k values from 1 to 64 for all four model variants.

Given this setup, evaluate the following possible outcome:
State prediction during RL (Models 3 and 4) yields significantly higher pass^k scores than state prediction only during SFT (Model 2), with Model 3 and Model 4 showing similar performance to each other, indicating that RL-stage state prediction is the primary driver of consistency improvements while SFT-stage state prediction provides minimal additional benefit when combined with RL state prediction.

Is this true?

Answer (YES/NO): NO